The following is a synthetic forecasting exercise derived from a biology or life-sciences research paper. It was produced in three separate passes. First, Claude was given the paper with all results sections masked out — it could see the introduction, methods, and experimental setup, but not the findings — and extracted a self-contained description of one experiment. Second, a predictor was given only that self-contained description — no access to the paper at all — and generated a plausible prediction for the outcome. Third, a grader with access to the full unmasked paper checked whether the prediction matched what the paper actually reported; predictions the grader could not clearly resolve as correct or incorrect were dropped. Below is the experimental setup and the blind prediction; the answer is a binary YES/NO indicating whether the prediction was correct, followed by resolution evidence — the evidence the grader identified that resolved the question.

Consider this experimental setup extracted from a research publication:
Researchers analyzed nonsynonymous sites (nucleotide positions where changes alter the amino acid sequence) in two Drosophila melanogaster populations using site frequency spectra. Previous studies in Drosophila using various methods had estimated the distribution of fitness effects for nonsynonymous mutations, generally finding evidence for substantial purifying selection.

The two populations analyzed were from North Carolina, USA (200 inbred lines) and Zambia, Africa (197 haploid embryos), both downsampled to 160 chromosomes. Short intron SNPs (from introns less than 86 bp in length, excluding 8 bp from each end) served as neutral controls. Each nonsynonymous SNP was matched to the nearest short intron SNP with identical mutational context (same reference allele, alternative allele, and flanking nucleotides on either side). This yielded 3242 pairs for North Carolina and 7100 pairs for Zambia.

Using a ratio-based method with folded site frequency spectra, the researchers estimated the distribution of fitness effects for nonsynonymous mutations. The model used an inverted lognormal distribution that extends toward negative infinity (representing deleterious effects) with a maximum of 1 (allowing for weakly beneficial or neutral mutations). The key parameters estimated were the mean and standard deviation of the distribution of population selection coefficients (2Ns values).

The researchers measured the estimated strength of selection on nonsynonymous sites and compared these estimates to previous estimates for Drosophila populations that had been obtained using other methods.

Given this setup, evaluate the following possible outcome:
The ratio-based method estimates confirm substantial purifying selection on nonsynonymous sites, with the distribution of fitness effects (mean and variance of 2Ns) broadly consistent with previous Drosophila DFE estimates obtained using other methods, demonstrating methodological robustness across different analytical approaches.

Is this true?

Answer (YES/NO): NO